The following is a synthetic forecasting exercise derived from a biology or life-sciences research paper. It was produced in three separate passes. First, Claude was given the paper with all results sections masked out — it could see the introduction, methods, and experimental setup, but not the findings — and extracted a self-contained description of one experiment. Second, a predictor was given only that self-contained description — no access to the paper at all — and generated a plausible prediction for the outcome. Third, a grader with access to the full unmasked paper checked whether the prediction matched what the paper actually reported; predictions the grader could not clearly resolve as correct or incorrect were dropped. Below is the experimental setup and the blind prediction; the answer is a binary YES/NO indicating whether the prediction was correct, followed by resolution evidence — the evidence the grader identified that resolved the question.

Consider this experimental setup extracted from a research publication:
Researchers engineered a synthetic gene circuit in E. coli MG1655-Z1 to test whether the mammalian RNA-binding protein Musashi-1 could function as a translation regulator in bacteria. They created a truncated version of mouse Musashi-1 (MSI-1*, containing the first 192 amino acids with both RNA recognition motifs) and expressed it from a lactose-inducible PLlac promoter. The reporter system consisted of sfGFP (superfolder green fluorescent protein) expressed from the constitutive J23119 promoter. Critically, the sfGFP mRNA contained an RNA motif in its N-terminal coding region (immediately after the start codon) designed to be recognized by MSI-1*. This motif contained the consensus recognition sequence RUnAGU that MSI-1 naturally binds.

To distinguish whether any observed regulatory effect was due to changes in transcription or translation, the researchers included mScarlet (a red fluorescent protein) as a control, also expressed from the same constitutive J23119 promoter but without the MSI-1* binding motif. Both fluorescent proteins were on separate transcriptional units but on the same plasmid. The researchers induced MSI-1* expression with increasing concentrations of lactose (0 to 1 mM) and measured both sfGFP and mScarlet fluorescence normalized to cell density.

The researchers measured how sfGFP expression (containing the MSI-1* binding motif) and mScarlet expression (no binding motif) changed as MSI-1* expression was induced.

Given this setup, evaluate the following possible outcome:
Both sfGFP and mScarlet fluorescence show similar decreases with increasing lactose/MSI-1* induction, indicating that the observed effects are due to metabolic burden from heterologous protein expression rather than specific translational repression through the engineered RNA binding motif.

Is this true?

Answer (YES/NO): NO